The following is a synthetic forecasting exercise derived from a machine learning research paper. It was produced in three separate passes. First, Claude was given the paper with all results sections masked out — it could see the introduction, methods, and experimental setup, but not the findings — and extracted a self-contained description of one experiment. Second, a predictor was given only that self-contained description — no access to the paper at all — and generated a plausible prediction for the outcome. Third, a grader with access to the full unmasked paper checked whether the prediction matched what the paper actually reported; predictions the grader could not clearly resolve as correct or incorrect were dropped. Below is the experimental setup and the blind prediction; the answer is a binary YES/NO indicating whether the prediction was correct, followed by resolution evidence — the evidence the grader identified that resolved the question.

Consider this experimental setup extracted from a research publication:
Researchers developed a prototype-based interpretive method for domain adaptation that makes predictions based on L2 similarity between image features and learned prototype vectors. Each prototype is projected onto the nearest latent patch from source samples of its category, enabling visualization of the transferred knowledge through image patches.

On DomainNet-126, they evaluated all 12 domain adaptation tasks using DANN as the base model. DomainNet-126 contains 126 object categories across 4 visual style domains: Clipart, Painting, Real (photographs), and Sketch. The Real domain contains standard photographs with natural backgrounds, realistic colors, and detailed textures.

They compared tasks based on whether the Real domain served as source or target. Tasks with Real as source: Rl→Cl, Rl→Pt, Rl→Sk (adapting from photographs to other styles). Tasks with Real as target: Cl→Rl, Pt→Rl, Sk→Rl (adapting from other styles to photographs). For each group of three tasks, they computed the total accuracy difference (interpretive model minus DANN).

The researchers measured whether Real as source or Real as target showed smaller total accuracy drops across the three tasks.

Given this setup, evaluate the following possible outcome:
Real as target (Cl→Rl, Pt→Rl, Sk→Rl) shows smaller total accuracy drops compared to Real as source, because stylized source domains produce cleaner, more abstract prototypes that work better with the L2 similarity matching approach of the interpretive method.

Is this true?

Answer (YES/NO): YES